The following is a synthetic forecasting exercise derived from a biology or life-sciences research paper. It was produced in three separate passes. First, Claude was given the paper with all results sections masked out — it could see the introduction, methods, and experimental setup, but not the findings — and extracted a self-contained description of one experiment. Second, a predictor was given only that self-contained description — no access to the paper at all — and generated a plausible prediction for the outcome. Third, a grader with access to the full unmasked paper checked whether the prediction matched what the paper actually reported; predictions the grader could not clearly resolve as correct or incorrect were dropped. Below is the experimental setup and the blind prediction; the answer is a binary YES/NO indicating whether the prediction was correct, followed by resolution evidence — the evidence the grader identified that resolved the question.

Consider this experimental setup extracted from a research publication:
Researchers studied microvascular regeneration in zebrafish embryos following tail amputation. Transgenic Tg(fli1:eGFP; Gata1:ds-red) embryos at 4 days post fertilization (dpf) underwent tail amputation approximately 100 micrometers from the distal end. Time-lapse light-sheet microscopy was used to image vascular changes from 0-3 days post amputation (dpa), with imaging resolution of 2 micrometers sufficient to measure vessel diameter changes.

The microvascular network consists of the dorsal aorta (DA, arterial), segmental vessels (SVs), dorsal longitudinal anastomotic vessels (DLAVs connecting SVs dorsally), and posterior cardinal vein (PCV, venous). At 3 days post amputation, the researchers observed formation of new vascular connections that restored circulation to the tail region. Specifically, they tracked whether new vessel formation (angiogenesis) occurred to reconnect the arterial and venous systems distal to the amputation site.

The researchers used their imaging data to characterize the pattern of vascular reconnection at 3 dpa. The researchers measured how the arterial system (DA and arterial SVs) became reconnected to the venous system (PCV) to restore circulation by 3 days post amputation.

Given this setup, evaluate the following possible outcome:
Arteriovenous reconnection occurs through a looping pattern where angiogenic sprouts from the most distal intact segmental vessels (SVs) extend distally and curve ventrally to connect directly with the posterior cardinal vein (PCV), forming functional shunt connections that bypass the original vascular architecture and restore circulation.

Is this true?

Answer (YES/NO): NO